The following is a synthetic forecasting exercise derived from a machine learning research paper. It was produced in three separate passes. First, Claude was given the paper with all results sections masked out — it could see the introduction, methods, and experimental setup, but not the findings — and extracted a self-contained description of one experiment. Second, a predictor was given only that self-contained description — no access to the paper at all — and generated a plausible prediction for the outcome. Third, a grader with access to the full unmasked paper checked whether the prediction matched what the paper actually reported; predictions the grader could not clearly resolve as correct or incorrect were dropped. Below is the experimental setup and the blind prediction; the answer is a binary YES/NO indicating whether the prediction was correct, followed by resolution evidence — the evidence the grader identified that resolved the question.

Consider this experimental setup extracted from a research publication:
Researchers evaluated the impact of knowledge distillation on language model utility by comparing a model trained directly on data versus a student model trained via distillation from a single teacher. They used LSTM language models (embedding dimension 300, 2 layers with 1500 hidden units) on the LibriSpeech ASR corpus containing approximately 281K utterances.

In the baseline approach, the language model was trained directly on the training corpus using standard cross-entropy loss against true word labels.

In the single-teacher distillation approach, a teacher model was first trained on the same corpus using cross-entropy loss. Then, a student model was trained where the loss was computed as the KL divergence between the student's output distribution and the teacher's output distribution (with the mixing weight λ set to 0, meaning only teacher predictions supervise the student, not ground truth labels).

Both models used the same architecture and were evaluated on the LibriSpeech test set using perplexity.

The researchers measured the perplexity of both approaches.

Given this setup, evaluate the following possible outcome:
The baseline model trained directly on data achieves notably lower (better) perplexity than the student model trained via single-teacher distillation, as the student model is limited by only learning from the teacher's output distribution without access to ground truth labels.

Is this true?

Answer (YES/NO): NO